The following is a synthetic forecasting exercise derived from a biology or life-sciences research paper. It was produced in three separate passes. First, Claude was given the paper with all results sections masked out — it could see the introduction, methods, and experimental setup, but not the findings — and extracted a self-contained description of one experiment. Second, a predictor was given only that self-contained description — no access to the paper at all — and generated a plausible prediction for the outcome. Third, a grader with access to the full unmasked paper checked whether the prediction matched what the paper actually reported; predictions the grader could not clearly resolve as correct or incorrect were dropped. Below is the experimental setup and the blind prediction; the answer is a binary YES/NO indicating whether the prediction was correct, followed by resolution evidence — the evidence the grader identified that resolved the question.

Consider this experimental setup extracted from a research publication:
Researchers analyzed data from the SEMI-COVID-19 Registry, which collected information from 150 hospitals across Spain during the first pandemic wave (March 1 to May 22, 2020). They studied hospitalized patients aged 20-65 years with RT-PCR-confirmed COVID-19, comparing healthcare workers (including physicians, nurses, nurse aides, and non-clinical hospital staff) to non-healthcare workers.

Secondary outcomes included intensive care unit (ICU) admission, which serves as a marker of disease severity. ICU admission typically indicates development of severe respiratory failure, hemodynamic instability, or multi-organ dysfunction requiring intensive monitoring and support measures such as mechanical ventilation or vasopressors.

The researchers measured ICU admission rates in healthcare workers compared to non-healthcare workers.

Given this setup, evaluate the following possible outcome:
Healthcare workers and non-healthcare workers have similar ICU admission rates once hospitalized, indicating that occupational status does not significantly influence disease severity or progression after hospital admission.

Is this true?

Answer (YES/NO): YES